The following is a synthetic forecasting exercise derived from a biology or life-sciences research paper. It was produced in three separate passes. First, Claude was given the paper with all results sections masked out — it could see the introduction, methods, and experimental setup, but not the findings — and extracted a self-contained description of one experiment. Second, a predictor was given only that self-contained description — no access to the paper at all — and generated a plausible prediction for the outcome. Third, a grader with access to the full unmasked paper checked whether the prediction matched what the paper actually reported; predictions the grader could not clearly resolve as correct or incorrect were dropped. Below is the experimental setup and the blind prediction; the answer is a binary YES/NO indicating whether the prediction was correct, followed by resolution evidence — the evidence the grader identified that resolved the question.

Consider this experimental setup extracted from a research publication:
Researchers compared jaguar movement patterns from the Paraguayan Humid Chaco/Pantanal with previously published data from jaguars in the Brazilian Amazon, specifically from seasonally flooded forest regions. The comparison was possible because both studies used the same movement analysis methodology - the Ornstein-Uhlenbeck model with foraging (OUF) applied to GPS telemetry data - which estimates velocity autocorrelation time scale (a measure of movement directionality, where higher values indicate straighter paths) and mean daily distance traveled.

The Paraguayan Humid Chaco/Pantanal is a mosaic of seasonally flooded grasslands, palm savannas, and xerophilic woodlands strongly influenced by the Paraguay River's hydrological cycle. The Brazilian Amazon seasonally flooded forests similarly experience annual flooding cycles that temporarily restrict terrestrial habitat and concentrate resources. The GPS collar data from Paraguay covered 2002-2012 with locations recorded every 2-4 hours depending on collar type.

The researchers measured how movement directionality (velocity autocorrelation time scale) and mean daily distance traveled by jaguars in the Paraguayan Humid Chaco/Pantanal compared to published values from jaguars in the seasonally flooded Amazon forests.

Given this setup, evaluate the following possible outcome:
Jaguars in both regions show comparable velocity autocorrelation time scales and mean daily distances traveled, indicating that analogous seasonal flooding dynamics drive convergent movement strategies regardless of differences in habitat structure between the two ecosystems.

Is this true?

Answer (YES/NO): NO